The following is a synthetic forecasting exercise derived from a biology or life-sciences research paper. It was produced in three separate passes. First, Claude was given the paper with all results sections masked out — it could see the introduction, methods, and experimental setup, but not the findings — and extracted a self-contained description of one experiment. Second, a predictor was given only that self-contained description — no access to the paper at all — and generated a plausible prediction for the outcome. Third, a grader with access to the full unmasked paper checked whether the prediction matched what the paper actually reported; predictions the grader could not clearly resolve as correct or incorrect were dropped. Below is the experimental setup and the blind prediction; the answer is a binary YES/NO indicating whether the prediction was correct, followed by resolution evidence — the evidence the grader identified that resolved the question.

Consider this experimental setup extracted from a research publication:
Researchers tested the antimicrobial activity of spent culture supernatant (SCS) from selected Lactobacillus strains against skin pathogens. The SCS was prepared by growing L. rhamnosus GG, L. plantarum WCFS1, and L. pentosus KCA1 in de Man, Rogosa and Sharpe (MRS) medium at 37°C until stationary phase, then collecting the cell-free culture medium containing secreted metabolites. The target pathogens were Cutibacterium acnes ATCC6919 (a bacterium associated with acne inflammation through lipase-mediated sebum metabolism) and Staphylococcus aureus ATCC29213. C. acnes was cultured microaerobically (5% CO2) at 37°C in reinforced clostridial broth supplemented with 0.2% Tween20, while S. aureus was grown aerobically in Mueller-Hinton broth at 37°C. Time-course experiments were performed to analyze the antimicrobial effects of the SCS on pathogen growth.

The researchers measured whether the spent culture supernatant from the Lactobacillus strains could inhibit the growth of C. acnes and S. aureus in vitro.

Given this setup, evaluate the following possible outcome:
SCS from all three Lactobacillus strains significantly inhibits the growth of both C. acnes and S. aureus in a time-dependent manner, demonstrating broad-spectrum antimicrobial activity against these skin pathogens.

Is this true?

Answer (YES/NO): NO